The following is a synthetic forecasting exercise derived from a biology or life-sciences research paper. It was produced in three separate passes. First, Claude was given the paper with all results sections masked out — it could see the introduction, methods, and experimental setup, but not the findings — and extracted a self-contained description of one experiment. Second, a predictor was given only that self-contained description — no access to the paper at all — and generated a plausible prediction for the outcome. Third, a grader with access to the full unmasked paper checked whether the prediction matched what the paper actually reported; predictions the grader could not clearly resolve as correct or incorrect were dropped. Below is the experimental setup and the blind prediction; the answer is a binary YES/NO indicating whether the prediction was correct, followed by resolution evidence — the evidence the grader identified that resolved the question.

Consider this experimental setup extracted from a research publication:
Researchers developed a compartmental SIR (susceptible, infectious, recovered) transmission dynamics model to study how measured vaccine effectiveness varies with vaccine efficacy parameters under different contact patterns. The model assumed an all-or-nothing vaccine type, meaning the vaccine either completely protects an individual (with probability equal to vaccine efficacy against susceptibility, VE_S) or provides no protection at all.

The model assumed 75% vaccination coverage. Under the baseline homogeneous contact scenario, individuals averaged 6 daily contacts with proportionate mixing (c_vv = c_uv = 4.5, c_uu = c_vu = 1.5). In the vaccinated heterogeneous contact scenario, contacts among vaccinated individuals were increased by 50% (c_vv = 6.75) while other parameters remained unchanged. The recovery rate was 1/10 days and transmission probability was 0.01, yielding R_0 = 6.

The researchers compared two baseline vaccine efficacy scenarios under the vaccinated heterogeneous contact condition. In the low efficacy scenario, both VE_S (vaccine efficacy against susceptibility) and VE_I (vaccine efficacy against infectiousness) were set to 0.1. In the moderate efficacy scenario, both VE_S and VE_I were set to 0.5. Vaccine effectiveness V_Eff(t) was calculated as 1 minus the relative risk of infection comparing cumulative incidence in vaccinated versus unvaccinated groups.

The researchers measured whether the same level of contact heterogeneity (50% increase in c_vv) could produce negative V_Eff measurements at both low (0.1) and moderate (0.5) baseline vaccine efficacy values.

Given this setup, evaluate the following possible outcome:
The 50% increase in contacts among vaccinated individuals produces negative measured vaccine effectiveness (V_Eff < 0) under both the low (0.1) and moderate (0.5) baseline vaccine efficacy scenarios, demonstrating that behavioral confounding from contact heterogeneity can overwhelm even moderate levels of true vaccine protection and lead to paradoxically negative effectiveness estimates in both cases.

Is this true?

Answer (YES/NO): NO